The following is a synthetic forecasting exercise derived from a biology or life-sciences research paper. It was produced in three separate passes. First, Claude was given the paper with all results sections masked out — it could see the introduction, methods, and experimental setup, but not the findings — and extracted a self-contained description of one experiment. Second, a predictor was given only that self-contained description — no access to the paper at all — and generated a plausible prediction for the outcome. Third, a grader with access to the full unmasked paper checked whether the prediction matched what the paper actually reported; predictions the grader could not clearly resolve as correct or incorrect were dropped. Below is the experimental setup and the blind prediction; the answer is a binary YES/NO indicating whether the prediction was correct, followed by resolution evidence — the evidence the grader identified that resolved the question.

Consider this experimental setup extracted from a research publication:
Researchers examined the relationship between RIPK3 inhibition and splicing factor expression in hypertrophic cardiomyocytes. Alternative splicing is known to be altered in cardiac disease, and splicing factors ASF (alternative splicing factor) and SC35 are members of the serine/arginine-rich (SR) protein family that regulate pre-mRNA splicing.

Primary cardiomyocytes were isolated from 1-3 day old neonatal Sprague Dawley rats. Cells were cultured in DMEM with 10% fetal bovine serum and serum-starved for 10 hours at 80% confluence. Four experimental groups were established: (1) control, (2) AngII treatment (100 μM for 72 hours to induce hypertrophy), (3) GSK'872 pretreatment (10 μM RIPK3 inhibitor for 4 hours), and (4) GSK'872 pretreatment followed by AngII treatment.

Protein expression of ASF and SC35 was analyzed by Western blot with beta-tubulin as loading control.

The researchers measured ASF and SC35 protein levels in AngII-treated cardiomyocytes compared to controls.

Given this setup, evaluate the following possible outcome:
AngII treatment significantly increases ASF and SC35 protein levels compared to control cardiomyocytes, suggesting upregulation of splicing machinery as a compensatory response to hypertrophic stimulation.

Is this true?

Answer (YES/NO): YES